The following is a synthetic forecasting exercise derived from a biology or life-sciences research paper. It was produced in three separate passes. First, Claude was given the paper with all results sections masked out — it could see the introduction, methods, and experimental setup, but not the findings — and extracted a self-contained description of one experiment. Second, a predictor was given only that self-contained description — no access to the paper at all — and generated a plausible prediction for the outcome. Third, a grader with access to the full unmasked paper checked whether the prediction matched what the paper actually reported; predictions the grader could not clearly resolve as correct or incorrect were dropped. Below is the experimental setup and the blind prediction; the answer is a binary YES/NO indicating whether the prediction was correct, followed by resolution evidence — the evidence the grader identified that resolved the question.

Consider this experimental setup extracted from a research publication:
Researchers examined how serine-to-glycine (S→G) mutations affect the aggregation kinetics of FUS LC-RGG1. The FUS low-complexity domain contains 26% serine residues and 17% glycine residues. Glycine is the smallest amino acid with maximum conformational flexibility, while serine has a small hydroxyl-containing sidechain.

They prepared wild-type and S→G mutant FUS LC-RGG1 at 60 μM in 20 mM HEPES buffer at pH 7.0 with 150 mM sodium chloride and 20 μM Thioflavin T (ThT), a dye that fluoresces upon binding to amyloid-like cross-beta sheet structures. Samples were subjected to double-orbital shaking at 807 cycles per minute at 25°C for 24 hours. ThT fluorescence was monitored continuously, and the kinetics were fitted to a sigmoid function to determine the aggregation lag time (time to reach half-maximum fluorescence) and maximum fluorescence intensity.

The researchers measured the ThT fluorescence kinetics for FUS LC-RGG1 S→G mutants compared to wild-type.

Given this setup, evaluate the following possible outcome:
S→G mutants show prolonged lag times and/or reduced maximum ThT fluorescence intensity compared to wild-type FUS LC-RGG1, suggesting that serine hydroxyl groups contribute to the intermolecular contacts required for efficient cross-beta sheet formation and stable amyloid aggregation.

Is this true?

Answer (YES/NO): YES